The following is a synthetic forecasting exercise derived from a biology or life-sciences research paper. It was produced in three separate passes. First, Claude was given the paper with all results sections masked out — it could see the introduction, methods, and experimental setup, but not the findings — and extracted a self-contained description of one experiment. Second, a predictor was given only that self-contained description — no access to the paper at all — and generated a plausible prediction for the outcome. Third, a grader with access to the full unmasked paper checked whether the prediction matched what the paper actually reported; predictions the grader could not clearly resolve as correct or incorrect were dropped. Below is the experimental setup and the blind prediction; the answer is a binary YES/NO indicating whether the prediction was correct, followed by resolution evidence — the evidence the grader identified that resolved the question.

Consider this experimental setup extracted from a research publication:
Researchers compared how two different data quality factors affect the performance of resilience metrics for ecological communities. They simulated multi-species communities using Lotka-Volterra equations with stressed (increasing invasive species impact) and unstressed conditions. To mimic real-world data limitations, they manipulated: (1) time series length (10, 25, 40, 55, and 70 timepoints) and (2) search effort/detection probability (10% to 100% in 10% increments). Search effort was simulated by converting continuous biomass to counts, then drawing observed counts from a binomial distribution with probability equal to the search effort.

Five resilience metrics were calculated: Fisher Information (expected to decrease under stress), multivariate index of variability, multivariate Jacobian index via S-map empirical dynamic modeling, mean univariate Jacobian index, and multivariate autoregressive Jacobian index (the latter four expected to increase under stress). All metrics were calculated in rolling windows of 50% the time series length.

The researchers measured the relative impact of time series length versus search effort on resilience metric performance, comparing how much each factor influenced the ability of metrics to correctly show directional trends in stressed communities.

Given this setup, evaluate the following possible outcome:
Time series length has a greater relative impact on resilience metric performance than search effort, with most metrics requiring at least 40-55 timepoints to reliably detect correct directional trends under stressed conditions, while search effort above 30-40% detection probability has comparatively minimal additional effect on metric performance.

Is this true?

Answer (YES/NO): NO